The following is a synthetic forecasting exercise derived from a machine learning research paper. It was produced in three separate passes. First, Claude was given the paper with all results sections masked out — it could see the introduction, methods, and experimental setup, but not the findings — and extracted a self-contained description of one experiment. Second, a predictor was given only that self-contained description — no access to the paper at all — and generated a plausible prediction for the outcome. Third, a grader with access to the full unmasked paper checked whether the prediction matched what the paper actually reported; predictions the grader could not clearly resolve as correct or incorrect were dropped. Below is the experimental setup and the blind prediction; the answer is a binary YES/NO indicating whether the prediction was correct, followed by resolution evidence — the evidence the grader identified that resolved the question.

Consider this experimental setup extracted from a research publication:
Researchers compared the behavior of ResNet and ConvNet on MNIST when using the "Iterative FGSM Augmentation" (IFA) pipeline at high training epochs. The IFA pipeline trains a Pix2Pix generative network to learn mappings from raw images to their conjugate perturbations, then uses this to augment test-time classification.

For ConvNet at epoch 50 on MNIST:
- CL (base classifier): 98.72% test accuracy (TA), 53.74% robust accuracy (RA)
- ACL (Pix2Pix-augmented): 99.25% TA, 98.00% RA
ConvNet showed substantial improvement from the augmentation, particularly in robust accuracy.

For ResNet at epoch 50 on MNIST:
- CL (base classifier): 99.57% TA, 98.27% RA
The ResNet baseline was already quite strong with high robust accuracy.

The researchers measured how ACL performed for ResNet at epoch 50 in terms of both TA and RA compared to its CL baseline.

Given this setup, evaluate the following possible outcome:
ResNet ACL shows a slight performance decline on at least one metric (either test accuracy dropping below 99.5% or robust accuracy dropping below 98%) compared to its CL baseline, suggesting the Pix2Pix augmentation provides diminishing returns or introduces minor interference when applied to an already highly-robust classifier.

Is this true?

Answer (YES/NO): NO